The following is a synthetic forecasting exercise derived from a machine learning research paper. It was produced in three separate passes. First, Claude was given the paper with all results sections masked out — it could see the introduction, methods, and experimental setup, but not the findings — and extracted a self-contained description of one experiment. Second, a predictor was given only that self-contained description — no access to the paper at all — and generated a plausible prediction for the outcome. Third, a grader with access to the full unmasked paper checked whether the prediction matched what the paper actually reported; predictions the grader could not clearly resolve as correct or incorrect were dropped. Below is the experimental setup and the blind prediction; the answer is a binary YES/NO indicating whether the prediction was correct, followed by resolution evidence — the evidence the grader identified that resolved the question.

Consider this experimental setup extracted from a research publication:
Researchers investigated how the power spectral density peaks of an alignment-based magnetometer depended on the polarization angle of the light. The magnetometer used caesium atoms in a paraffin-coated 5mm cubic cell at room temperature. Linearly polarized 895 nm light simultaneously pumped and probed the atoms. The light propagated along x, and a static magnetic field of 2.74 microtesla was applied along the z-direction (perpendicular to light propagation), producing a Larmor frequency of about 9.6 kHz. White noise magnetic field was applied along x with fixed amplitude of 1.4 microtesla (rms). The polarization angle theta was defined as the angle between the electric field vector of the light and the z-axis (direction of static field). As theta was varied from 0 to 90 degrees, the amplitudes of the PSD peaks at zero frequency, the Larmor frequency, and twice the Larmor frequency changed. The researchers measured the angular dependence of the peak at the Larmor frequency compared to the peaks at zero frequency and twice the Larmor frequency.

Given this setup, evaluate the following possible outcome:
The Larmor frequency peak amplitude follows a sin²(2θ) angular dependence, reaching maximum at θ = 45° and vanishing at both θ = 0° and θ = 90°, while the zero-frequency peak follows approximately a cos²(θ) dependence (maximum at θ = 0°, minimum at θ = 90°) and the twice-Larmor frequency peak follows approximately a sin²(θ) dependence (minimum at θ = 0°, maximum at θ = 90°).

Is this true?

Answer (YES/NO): NO